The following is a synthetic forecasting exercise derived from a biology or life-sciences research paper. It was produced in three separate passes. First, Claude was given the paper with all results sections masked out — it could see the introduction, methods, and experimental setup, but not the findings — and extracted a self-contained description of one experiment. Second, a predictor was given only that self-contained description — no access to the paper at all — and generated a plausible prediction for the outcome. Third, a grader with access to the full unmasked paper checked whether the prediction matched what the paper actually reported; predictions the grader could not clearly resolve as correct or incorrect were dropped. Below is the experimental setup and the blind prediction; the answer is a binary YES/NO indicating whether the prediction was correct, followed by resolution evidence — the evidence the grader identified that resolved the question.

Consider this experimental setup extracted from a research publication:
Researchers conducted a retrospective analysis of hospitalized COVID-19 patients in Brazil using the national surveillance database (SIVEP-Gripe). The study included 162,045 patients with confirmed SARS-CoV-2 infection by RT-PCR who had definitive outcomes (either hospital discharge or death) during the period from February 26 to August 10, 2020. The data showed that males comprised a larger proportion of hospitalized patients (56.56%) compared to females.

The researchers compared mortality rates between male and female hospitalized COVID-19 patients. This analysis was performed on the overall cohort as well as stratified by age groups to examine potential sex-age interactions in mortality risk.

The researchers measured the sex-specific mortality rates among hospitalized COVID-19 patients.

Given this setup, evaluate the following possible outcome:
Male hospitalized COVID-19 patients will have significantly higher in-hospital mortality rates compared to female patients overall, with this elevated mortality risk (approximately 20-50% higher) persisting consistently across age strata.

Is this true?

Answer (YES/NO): NO